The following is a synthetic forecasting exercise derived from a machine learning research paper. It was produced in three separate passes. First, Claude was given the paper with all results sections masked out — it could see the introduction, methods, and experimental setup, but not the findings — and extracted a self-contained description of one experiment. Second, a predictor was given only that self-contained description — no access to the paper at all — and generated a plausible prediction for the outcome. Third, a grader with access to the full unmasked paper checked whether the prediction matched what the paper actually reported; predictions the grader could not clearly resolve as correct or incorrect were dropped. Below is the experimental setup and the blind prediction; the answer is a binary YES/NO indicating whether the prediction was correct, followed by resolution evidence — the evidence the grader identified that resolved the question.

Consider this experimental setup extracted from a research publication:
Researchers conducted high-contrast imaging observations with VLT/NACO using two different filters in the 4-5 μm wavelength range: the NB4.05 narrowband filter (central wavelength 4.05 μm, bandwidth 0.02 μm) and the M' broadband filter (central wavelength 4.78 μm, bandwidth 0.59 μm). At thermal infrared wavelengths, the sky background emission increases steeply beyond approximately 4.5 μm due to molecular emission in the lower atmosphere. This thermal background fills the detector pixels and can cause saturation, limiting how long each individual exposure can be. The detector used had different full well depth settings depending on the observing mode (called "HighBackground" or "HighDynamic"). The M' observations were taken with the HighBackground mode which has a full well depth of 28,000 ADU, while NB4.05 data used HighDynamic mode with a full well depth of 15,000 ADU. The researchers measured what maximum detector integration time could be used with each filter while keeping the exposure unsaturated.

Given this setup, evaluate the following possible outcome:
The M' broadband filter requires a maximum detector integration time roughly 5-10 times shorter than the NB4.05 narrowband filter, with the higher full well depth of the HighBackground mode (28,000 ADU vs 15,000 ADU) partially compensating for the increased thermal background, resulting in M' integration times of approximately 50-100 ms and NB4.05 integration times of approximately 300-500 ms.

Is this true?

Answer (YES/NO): NO